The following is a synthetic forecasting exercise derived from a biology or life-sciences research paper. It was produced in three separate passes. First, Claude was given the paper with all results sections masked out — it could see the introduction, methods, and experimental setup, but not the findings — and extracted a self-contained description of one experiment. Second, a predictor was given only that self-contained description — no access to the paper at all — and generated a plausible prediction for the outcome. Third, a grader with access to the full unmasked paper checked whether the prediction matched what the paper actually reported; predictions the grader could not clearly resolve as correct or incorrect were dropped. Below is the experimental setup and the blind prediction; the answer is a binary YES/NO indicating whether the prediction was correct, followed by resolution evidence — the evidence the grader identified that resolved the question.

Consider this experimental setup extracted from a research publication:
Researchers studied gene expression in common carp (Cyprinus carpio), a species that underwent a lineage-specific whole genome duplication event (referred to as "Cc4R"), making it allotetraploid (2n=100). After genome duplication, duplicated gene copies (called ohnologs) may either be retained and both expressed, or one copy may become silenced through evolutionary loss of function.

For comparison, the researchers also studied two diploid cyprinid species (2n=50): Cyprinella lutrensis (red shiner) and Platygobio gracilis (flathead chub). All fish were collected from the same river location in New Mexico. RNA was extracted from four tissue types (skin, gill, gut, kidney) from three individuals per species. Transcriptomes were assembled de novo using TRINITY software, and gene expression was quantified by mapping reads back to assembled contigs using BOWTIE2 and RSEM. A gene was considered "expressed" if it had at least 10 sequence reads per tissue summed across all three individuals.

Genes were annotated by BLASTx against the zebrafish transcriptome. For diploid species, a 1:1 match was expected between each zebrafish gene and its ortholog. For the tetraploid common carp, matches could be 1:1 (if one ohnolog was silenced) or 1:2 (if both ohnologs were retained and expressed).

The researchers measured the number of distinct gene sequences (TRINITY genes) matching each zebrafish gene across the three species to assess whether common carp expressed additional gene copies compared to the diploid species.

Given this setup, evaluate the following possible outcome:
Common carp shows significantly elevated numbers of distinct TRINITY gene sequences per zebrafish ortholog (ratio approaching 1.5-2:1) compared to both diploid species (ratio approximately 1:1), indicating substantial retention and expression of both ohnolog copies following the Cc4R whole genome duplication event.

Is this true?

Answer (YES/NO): NO